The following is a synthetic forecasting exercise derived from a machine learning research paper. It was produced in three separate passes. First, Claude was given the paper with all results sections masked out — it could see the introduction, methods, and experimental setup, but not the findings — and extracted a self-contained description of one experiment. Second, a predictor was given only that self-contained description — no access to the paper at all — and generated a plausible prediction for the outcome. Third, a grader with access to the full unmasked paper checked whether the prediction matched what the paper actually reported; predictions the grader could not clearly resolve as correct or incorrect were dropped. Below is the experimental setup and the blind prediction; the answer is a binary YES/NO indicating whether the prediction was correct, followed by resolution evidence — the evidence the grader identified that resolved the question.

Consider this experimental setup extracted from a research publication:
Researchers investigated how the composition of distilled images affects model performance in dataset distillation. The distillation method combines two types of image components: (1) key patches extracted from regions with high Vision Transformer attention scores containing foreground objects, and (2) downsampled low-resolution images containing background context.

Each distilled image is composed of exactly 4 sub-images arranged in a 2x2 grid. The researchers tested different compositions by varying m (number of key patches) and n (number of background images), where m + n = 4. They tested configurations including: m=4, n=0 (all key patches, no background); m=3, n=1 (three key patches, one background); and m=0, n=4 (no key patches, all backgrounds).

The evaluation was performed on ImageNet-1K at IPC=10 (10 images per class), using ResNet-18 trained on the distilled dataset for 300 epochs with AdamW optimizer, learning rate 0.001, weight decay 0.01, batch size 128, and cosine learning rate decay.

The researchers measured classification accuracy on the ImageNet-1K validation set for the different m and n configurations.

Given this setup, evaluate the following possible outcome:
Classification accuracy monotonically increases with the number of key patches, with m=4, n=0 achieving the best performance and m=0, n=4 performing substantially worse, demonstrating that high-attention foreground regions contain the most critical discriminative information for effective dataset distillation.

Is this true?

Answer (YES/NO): NO